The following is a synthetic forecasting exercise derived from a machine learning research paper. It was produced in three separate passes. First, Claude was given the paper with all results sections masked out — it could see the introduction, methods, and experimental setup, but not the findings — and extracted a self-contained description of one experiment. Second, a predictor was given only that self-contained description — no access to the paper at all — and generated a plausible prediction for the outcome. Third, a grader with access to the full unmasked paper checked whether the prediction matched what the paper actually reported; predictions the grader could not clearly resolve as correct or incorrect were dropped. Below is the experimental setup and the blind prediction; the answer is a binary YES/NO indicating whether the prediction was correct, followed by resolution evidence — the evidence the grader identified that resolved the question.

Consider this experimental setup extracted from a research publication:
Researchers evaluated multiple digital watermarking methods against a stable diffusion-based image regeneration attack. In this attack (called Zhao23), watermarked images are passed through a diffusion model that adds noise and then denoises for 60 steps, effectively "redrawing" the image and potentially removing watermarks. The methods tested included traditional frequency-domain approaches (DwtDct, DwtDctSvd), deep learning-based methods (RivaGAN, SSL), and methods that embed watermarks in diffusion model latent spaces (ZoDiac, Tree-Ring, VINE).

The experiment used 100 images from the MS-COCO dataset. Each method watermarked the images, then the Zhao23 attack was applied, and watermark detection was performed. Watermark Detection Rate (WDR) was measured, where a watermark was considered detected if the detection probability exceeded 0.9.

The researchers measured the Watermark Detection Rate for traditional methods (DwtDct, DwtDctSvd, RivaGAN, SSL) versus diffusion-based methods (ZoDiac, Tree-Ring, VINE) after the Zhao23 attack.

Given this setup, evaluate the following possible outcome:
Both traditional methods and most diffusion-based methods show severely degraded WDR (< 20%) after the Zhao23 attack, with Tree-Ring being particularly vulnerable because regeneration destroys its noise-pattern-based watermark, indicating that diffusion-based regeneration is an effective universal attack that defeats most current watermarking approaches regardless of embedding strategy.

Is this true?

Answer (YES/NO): NO